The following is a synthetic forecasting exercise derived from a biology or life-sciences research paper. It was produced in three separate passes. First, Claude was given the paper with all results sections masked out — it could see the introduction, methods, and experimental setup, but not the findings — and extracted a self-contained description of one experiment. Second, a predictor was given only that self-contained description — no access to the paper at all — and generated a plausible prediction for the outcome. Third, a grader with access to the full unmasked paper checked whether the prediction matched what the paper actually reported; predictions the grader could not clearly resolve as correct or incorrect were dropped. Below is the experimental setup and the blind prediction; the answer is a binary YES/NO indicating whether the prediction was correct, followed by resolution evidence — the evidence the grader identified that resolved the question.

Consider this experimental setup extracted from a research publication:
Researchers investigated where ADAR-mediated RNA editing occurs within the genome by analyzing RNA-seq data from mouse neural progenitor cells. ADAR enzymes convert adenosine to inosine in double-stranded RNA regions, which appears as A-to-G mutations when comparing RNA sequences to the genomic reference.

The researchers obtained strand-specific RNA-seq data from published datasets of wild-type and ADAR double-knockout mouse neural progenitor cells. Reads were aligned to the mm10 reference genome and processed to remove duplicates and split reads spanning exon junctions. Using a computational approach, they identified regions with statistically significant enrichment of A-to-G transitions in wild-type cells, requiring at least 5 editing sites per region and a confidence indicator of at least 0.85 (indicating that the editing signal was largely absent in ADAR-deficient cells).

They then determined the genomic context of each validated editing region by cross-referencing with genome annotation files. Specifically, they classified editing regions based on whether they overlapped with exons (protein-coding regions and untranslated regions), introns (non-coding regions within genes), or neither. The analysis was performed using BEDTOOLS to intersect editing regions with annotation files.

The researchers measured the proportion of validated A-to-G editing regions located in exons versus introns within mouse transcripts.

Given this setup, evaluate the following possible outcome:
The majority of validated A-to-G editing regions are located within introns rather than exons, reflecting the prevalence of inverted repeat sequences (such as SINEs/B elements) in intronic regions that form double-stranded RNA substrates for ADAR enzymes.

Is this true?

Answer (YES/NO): YES